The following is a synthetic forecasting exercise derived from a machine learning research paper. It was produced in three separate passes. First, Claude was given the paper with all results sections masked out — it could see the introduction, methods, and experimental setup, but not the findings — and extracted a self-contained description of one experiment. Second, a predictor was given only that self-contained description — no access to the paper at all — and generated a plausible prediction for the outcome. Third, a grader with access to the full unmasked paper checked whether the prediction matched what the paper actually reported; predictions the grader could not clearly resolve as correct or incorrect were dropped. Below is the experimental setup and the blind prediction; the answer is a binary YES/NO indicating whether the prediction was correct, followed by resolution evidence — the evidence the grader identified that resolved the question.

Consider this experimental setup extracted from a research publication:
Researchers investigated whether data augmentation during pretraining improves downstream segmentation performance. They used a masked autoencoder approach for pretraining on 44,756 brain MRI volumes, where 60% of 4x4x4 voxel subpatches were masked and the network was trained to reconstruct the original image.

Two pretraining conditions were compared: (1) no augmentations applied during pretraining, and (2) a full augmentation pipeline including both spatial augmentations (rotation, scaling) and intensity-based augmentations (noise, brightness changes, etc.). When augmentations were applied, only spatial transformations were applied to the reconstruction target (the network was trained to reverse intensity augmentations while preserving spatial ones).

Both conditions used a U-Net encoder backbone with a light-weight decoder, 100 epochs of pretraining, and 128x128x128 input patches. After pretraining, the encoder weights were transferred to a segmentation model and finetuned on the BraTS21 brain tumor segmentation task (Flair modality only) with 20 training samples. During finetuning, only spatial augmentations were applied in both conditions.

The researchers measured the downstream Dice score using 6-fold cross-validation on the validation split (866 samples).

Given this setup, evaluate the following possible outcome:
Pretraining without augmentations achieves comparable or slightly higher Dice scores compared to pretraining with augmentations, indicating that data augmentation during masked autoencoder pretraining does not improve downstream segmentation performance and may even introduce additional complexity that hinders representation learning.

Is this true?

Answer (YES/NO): NO